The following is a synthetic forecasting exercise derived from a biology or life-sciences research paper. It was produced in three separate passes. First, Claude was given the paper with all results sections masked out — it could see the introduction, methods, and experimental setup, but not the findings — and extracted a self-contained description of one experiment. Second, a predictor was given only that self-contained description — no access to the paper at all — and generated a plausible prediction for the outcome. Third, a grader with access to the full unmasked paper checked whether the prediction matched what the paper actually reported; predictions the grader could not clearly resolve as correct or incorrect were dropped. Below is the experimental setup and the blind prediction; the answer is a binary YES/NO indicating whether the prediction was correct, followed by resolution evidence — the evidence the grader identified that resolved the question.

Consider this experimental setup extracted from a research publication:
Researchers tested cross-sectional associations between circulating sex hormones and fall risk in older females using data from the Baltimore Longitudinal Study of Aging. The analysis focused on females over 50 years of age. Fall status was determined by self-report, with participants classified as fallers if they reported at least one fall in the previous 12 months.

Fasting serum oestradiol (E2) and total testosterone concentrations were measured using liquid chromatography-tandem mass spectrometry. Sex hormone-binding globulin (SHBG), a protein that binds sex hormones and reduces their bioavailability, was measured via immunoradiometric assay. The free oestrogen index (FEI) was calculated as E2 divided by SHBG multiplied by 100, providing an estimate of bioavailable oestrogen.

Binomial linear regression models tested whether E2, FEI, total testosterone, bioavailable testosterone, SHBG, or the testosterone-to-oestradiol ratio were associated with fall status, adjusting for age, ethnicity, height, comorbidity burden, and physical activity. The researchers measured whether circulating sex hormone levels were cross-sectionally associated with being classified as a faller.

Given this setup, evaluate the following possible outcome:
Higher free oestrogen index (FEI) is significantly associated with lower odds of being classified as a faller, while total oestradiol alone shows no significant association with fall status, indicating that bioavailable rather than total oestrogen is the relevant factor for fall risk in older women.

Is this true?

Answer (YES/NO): NO